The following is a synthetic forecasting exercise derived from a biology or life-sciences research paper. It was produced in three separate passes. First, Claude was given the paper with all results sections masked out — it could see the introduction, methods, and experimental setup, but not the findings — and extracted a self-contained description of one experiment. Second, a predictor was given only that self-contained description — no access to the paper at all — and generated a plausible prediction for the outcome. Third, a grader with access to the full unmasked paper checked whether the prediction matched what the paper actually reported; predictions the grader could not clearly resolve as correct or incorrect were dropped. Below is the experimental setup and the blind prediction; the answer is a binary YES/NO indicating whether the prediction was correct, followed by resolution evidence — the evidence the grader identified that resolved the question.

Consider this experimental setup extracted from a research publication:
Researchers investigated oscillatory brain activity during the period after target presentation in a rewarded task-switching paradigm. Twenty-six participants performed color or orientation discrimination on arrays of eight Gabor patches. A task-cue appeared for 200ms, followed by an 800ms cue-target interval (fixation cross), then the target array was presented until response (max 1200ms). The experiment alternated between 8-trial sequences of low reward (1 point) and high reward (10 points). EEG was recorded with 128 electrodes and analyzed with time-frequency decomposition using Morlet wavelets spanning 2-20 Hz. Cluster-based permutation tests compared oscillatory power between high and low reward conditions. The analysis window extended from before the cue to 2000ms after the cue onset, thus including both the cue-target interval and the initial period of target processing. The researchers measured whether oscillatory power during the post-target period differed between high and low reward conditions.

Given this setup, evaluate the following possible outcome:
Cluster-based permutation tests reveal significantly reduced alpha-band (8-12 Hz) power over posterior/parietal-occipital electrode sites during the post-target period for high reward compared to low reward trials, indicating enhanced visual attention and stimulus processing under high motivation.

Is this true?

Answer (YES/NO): YES